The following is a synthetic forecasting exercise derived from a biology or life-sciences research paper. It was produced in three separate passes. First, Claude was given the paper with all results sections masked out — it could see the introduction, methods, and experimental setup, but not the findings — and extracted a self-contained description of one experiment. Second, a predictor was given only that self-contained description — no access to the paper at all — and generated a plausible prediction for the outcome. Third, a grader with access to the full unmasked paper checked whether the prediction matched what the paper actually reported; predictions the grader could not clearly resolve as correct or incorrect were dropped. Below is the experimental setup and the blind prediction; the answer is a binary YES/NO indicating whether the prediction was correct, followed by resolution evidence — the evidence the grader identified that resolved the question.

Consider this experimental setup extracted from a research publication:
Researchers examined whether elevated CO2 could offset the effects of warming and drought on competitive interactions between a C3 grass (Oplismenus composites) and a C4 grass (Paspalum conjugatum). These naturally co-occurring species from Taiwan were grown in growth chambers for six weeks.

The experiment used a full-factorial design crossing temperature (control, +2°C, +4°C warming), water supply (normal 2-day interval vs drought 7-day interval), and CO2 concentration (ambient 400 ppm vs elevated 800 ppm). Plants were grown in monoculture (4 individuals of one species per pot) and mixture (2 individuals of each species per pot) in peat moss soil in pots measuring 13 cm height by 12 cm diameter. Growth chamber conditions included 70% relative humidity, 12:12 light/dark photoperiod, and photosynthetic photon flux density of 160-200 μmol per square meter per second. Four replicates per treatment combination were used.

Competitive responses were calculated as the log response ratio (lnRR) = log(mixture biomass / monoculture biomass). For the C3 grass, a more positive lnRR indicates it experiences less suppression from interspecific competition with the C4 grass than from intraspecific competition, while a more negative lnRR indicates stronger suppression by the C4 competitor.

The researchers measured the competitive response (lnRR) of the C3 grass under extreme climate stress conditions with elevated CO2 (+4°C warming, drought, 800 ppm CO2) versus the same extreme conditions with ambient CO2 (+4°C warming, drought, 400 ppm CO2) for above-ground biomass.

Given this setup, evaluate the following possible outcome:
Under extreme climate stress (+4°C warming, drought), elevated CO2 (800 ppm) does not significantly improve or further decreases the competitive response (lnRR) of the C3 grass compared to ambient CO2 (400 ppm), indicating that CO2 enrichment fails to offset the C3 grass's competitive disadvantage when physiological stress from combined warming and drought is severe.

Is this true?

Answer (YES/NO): YES